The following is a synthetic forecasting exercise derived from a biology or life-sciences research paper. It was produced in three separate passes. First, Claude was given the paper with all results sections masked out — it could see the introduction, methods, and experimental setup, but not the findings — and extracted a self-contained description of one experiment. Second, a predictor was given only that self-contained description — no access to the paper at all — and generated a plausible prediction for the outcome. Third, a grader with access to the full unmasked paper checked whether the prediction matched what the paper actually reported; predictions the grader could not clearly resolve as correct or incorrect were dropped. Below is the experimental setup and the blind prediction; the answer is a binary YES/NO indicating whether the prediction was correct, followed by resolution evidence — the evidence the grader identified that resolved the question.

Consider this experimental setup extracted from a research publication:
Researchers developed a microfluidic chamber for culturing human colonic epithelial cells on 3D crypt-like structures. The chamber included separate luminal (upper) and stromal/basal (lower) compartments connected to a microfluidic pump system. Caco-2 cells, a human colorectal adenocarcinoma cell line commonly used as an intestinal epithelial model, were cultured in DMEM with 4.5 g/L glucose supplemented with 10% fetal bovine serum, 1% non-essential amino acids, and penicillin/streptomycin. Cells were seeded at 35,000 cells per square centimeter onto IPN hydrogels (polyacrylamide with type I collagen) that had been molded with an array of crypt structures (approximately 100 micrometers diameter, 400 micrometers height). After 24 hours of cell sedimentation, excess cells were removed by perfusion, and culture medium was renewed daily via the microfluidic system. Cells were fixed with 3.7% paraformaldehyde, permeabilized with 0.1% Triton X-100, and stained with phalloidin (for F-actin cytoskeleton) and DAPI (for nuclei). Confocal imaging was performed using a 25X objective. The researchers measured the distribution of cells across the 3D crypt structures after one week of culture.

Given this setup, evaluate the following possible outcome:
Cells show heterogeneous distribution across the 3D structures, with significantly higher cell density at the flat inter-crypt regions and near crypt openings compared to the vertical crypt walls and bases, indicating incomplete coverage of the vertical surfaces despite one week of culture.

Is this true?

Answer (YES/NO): NO